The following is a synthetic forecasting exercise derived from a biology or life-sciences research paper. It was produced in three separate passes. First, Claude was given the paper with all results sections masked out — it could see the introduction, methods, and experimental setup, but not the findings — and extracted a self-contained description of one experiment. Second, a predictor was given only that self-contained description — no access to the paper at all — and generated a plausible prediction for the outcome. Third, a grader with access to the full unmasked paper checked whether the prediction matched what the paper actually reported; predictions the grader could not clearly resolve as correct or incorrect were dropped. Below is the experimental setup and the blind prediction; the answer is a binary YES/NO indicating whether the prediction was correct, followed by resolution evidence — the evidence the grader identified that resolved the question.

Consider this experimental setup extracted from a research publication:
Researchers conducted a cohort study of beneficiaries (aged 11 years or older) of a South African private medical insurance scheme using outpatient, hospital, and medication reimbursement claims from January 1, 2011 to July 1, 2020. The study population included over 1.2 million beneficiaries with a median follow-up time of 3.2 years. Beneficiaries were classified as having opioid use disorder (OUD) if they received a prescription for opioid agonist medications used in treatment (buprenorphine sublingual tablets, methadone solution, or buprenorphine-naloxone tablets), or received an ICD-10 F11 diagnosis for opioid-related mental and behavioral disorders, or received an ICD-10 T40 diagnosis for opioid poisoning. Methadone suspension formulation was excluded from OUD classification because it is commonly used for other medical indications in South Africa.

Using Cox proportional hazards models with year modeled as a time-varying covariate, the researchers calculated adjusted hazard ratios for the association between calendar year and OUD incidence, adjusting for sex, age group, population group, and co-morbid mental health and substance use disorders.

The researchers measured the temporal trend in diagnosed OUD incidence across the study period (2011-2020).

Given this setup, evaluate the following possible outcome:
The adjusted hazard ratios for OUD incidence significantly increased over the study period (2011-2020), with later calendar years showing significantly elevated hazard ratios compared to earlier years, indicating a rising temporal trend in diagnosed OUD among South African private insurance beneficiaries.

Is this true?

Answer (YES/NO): YES